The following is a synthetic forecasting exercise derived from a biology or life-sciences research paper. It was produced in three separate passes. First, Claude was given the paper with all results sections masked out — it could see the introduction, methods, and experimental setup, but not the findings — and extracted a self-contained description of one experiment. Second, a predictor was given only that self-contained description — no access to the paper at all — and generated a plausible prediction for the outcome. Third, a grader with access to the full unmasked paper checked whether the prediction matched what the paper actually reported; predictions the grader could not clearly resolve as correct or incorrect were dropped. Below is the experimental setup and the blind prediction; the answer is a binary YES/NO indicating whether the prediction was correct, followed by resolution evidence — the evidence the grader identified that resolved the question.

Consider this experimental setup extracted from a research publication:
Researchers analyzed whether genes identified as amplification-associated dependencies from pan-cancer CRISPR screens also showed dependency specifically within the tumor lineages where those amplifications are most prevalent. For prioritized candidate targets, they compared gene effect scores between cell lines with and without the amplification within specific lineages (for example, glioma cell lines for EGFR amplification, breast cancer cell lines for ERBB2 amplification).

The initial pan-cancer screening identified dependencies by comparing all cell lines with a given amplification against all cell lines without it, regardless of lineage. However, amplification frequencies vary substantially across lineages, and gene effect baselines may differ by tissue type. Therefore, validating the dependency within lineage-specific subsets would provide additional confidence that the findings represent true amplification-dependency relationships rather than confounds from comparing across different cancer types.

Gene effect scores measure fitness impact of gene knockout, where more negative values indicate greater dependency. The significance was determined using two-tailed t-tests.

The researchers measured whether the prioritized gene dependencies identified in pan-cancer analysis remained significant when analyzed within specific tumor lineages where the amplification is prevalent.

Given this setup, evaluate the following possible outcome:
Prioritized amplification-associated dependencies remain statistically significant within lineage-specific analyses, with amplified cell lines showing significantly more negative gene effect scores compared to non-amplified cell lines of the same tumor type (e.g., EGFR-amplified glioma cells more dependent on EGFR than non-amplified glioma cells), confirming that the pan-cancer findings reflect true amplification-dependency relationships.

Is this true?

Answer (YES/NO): YES